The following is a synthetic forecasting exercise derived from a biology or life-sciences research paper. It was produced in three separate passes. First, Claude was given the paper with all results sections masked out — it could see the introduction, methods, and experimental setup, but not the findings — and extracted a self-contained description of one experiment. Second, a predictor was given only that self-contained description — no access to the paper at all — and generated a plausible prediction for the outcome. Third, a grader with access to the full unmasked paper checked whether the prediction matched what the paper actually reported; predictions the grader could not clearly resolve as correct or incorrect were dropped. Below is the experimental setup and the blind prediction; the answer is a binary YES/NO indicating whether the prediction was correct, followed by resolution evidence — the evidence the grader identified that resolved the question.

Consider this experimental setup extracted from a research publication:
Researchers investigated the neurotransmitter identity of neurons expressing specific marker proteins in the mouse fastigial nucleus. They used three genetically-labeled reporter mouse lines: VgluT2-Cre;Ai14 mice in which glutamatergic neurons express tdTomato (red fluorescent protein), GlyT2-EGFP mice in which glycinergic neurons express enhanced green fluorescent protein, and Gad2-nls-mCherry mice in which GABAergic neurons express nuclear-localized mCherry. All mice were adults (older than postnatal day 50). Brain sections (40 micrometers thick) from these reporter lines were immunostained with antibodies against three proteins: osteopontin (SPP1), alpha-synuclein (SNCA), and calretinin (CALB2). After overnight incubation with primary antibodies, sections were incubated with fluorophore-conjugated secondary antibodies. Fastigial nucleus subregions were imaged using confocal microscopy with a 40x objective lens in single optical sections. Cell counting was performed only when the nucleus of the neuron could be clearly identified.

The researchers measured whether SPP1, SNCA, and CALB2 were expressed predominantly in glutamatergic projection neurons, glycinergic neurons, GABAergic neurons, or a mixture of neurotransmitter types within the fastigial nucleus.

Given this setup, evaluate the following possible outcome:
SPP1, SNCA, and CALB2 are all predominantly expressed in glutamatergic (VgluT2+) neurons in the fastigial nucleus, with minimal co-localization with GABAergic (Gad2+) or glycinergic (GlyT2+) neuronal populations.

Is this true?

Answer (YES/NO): NO